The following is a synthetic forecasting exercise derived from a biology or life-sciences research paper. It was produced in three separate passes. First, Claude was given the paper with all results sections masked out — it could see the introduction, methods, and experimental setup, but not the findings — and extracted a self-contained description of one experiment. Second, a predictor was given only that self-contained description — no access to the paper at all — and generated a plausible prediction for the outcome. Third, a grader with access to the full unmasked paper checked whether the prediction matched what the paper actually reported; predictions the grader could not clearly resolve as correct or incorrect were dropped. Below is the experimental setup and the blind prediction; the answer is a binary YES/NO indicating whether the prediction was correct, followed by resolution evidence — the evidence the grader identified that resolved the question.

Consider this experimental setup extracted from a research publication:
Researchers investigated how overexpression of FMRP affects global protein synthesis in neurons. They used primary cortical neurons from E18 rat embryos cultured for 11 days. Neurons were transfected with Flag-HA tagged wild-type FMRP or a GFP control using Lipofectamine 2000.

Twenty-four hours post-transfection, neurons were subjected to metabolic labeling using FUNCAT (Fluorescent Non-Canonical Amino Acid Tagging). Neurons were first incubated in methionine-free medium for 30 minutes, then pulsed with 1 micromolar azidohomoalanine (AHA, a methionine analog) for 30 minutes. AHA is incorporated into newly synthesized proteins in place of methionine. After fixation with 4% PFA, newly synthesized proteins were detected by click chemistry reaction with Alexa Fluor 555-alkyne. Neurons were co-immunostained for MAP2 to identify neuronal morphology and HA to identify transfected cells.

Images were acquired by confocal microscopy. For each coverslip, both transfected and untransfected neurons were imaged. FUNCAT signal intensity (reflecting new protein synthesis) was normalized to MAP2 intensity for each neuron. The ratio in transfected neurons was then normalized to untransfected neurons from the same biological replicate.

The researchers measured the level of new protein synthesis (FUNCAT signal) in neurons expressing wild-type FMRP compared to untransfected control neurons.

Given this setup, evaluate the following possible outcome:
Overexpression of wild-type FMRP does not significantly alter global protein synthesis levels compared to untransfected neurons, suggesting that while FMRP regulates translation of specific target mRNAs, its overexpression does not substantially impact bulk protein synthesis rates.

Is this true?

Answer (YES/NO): NO